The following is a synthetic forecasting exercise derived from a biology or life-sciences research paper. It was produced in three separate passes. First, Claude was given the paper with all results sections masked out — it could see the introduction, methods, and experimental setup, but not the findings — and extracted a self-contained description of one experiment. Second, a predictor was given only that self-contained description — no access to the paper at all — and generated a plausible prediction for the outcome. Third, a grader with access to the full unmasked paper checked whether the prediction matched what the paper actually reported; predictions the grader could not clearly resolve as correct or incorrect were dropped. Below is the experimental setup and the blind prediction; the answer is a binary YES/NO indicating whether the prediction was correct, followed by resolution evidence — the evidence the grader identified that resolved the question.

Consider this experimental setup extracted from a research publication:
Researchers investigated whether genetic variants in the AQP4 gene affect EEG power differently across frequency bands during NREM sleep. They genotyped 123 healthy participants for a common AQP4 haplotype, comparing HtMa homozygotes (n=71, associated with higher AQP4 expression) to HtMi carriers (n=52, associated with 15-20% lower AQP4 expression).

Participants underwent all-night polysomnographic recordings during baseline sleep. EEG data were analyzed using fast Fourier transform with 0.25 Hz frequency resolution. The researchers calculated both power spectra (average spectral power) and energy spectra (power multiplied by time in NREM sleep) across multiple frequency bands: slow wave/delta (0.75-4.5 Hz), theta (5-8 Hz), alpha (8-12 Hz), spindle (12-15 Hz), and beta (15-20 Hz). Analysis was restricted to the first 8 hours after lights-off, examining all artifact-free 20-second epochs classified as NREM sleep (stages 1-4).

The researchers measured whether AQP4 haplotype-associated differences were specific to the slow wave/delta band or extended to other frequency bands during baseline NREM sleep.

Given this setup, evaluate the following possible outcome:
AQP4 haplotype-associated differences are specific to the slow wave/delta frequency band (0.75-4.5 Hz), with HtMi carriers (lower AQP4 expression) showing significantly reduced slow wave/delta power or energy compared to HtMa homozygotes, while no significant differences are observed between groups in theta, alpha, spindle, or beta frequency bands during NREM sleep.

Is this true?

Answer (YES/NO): NO